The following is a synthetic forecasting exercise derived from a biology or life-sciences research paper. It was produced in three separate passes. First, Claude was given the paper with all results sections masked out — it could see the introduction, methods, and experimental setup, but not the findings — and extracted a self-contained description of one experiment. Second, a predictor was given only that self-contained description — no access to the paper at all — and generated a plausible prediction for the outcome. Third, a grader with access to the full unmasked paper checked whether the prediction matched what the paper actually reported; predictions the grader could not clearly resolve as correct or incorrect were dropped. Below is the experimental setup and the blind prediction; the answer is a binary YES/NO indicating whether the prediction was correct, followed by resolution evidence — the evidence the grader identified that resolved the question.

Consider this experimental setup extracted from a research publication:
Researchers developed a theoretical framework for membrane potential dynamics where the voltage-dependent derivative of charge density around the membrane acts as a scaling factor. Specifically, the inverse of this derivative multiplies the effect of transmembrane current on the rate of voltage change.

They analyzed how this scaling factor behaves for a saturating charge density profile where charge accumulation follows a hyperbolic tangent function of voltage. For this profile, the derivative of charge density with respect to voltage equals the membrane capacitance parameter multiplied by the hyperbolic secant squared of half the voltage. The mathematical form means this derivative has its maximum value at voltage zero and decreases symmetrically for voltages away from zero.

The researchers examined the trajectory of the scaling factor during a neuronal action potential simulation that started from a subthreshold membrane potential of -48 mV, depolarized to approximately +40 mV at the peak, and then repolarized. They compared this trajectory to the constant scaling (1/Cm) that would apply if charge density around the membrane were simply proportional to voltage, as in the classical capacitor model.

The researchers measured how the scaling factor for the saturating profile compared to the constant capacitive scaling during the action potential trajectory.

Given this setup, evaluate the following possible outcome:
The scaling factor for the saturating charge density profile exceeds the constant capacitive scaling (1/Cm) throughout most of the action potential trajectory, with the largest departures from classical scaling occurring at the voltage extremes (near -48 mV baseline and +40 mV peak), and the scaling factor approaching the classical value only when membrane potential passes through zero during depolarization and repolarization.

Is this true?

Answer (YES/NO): YES